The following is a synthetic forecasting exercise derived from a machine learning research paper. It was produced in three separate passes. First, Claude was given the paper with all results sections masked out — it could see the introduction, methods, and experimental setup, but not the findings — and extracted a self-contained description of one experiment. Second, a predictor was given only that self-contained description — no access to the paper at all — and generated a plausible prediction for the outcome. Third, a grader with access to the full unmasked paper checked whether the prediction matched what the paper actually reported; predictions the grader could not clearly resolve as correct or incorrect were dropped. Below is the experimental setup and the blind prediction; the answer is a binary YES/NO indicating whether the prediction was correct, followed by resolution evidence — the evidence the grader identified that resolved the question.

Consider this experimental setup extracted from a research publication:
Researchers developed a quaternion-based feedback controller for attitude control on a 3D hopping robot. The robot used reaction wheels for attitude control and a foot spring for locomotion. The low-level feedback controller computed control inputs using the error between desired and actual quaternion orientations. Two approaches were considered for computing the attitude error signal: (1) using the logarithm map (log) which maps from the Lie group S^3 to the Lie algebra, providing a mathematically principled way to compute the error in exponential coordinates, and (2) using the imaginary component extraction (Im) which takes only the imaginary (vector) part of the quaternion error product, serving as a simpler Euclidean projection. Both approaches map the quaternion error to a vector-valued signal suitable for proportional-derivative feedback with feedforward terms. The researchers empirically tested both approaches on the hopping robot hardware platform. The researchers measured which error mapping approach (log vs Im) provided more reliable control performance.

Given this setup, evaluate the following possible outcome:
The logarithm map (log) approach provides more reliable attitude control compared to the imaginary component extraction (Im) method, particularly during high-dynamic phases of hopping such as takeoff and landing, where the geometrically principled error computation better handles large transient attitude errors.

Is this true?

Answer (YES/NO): NO